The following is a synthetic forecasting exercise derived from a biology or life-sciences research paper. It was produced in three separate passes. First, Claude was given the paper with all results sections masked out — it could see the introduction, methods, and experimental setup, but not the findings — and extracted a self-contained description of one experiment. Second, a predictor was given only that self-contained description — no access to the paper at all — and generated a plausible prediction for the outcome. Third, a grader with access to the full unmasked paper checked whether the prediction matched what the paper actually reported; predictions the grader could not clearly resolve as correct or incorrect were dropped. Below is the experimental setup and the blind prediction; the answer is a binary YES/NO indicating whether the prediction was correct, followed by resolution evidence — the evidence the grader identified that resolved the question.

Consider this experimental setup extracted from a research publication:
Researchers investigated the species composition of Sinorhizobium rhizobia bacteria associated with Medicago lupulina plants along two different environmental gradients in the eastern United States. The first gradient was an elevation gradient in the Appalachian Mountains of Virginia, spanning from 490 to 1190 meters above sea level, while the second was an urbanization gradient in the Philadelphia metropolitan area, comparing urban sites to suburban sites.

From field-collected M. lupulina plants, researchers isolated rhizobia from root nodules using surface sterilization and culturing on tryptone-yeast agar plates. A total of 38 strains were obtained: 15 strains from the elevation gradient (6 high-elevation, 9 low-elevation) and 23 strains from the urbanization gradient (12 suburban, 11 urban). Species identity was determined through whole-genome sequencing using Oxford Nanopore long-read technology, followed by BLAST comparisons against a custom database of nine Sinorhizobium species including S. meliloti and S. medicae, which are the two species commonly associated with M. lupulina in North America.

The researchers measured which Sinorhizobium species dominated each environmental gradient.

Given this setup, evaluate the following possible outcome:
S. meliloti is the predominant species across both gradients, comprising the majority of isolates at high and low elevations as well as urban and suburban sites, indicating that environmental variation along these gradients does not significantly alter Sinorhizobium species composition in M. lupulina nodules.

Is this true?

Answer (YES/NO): NO